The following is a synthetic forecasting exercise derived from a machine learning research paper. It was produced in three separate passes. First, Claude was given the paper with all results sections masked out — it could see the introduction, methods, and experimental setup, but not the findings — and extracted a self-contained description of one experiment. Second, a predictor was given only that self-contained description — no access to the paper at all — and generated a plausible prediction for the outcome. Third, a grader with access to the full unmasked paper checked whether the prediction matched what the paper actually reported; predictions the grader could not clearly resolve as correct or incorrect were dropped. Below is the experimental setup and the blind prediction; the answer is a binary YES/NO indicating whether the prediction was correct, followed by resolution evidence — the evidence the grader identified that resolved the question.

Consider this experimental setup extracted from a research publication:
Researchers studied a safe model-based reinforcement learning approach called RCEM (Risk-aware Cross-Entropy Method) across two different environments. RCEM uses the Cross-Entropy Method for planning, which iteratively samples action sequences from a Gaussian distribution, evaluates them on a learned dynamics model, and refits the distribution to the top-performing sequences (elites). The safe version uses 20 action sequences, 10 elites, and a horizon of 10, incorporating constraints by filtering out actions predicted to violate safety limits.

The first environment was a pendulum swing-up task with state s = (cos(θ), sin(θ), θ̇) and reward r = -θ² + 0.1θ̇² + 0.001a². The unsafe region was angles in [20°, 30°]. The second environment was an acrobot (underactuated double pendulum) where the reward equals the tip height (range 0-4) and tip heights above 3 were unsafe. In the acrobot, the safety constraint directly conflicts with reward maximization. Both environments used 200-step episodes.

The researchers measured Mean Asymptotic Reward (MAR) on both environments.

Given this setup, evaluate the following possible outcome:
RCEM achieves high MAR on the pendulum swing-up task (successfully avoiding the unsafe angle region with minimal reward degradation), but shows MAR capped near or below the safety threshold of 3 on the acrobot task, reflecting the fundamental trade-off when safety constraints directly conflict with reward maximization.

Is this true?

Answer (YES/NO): NO